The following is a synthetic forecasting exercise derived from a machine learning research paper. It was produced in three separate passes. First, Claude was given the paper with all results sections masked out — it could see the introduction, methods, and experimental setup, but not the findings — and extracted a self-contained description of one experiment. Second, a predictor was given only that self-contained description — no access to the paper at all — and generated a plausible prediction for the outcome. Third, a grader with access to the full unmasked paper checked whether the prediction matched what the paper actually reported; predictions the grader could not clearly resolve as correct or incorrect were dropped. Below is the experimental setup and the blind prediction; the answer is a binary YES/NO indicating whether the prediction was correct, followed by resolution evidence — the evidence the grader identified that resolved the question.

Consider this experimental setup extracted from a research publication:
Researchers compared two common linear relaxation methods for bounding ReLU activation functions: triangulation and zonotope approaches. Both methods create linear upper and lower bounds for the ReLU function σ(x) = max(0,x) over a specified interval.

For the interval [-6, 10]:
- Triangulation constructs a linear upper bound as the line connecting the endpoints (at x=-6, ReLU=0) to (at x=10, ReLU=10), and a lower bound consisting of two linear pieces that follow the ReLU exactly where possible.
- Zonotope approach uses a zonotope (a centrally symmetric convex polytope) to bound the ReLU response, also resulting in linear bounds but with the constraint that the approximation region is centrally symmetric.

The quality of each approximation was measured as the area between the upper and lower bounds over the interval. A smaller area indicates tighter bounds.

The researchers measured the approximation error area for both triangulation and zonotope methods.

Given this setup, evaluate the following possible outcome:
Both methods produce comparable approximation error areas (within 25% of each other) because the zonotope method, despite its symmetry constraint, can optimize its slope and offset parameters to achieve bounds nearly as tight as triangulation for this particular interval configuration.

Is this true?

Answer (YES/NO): NO